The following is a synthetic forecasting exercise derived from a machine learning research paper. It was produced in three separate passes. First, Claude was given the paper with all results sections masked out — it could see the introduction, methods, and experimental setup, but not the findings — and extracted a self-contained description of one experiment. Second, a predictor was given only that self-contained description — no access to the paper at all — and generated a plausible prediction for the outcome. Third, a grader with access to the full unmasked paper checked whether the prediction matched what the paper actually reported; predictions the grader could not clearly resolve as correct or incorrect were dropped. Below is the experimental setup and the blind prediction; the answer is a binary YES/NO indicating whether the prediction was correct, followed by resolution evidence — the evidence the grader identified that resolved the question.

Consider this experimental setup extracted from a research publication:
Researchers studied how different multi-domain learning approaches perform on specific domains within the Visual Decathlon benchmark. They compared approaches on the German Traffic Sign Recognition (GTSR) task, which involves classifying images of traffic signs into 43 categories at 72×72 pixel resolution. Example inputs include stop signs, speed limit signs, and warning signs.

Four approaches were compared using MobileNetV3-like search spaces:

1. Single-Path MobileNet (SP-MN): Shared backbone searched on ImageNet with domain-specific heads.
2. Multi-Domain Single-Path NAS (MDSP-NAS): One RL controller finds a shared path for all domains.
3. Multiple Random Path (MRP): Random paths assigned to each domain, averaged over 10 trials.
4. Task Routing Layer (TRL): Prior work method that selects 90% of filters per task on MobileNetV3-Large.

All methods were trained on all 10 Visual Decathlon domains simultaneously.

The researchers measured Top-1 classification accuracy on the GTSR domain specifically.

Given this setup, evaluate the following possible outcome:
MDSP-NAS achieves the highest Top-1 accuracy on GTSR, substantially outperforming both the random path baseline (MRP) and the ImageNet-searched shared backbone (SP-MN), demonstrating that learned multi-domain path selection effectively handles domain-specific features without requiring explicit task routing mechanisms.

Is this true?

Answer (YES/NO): NO